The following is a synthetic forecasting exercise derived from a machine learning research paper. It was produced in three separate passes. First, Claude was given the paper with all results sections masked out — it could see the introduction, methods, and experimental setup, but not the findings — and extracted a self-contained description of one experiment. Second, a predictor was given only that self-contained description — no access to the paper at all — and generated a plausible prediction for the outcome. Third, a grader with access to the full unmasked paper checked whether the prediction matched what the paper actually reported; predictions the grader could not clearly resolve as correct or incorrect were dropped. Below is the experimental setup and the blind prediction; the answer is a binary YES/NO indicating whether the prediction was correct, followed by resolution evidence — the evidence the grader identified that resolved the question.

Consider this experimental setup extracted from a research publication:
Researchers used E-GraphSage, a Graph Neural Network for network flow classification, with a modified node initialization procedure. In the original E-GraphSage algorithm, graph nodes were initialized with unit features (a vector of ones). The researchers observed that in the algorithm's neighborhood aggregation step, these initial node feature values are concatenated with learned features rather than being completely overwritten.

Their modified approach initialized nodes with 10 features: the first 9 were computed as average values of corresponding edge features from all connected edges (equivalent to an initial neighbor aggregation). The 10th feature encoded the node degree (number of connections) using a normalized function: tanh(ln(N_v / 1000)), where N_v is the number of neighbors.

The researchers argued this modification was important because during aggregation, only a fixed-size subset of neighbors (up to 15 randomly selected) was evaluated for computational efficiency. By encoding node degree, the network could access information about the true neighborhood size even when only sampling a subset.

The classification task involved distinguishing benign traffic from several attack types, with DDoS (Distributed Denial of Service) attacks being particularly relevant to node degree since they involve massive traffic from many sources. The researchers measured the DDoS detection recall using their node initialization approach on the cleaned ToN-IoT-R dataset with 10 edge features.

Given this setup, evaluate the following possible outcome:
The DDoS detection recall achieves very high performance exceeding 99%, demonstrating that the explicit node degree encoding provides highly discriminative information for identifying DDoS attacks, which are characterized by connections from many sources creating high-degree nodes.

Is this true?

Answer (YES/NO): NO